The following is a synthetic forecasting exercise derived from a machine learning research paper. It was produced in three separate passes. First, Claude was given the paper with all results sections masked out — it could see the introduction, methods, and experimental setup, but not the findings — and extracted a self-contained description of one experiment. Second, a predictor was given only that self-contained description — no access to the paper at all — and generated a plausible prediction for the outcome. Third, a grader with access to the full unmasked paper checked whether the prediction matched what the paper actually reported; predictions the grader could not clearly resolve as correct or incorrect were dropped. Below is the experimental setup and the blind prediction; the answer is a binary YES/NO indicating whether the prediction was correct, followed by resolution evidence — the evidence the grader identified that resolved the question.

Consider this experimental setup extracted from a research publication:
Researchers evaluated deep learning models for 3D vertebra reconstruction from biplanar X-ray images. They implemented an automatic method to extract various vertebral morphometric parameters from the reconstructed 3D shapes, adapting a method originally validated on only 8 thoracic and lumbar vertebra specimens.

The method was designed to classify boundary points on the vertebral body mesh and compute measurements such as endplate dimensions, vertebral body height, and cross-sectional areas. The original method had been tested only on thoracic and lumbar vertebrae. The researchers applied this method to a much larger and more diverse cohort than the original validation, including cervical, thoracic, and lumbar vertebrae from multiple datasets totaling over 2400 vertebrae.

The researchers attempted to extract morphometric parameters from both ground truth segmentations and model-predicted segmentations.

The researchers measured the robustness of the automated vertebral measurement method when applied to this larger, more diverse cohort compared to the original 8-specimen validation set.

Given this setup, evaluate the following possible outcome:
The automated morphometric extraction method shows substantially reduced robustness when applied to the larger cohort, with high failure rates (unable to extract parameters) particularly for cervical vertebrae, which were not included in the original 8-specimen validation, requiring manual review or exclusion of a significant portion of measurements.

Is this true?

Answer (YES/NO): NO